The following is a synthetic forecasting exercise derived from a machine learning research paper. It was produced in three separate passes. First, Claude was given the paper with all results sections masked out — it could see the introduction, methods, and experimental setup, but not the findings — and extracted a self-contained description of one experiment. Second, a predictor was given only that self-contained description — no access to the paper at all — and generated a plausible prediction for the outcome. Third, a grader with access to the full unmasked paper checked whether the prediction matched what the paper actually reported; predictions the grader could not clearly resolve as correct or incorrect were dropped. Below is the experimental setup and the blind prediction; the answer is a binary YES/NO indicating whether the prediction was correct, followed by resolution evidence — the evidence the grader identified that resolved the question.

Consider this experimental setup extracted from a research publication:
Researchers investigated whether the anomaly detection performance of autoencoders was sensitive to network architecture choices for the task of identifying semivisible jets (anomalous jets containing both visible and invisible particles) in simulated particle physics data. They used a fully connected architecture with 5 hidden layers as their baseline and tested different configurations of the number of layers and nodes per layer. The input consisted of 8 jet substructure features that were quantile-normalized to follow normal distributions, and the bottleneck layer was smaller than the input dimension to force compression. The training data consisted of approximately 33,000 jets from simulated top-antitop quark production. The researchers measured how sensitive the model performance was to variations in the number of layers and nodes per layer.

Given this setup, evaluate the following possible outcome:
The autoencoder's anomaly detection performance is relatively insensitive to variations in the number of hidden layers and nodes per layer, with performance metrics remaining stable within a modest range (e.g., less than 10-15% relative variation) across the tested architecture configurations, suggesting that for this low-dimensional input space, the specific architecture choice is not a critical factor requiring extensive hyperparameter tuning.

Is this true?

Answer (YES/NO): YES